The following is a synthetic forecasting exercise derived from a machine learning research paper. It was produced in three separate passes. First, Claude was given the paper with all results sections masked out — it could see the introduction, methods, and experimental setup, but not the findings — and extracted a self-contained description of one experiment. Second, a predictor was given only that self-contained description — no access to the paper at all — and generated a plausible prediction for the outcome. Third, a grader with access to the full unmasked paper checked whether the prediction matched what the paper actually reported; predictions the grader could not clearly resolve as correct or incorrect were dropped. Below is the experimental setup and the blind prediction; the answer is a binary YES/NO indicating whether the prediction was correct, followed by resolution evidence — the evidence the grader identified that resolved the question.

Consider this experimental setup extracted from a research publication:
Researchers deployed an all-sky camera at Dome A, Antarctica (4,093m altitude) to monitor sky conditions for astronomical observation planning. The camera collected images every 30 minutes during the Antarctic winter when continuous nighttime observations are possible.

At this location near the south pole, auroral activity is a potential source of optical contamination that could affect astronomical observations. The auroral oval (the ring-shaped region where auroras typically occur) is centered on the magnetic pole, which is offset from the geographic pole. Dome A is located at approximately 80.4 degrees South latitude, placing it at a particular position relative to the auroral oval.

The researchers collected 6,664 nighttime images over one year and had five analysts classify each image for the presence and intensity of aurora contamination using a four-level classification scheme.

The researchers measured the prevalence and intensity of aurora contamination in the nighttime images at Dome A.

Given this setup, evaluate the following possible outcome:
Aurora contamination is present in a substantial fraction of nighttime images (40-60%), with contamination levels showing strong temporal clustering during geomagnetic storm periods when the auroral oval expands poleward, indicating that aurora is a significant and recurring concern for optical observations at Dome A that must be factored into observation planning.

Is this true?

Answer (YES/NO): NO